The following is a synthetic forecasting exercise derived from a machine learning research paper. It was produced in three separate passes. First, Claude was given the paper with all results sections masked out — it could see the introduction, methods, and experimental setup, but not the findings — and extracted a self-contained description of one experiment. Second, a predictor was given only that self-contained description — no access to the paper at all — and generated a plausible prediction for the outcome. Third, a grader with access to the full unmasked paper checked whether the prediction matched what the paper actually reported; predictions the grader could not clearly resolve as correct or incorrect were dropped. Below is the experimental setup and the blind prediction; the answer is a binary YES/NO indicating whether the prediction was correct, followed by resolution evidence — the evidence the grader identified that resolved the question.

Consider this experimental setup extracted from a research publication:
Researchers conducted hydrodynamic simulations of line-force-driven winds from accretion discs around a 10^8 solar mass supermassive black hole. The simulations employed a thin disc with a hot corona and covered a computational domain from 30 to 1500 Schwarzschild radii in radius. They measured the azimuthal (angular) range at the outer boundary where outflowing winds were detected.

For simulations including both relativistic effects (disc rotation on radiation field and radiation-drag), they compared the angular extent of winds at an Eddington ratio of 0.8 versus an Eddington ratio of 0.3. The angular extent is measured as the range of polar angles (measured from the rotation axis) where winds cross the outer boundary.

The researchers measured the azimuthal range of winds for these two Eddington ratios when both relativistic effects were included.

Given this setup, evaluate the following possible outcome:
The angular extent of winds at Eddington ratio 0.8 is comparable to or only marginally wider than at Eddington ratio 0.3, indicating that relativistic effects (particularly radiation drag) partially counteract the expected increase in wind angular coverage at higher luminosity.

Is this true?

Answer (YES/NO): NO